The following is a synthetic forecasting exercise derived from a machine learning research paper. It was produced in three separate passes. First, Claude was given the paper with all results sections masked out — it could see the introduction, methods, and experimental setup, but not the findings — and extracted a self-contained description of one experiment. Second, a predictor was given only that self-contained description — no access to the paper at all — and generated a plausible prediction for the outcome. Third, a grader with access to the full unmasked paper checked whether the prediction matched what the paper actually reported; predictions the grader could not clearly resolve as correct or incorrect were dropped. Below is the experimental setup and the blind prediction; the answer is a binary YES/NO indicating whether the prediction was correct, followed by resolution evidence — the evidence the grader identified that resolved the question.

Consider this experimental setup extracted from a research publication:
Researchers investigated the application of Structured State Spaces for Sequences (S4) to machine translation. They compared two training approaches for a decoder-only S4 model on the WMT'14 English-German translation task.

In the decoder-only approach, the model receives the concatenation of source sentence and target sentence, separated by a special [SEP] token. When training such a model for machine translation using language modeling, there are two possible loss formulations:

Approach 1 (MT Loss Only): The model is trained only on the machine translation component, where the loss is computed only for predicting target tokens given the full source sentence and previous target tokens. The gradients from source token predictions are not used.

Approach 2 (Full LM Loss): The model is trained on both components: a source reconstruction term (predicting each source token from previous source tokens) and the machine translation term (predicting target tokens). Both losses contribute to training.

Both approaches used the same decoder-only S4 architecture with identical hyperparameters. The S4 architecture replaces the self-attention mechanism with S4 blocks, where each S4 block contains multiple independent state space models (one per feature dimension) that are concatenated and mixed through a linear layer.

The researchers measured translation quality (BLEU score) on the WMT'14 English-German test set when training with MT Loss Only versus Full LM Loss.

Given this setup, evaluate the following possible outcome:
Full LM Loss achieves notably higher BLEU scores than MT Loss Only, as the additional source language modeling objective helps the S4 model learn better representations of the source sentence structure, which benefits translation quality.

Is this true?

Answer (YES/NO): NO